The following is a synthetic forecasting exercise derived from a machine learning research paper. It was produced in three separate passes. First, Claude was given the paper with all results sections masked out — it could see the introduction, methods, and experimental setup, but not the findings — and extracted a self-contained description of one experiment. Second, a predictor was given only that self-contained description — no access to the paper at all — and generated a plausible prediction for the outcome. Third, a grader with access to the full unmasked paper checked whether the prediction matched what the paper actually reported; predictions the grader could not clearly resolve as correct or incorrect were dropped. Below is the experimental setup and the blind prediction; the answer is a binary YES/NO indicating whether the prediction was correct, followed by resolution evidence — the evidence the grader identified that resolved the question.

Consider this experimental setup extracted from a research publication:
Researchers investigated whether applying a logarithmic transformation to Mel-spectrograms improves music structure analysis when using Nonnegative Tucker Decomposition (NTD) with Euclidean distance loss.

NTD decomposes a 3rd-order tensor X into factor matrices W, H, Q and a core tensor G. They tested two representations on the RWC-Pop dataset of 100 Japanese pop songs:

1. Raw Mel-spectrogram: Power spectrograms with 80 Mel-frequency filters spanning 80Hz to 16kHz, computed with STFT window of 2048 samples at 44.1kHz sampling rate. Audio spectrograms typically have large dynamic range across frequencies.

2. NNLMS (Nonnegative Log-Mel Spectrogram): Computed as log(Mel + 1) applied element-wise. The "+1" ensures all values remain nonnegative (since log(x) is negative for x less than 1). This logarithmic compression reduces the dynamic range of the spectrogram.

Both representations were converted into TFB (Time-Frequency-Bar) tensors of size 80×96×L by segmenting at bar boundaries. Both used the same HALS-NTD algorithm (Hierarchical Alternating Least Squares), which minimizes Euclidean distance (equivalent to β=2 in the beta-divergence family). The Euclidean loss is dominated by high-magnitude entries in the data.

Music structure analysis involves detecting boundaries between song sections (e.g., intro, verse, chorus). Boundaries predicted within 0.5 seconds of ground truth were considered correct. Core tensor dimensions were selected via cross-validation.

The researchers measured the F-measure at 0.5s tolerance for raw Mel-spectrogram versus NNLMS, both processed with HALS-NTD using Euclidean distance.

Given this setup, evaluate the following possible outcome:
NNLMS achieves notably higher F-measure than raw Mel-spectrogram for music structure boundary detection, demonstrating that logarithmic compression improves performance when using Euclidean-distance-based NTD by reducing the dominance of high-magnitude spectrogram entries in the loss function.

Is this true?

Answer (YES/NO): YES